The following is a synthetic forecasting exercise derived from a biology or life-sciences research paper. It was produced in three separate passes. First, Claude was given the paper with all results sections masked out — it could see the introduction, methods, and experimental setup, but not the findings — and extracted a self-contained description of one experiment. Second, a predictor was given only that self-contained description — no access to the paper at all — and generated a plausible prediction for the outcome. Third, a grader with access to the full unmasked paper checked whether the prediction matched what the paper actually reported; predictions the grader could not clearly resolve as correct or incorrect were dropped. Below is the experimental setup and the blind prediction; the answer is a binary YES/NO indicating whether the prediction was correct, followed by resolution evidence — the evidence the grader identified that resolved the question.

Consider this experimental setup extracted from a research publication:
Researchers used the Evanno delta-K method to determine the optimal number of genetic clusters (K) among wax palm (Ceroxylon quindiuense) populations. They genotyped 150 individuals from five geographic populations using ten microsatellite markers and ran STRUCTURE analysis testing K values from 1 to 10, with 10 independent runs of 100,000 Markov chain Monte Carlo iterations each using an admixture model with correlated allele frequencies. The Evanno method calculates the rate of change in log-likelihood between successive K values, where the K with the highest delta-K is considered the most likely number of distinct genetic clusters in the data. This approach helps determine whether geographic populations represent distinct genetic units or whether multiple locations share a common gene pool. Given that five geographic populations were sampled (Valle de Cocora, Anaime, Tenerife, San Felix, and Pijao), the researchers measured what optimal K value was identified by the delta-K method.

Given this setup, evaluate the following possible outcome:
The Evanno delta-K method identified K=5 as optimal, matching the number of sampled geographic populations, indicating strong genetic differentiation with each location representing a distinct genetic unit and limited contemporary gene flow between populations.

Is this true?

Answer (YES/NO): NO